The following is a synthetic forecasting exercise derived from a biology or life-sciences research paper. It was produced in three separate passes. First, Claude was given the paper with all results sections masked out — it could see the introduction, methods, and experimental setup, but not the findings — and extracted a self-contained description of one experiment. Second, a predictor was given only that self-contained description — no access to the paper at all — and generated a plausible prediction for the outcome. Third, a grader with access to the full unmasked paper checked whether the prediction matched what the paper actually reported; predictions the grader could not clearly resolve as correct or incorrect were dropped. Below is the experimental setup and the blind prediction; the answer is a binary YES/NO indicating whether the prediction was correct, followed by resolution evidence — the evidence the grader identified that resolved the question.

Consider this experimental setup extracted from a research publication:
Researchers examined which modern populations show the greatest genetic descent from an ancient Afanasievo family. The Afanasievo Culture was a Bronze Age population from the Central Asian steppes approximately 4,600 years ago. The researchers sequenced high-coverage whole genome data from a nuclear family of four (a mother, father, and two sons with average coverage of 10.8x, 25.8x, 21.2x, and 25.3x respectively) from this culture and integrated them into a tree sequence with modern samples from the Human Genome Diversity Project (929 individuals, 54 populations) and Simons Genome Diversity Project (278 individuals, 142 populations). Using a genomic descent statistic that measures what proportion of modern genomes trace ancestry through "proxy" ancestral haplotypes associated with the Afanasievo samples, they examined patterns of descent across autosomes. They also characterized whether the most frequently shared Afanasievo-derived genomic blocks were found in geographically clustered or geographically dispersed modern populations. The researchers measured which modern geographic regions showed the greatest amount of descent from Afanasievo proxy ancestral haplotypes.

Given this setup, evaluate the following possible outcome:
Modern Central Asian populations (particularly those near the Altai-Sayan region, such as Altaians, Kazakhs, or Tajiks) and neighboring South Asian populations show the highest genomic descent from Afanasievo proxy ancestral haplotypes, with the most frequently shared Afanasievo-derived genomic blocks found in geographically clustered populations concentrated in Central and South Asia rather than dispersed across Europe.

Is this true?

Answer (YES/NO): NO